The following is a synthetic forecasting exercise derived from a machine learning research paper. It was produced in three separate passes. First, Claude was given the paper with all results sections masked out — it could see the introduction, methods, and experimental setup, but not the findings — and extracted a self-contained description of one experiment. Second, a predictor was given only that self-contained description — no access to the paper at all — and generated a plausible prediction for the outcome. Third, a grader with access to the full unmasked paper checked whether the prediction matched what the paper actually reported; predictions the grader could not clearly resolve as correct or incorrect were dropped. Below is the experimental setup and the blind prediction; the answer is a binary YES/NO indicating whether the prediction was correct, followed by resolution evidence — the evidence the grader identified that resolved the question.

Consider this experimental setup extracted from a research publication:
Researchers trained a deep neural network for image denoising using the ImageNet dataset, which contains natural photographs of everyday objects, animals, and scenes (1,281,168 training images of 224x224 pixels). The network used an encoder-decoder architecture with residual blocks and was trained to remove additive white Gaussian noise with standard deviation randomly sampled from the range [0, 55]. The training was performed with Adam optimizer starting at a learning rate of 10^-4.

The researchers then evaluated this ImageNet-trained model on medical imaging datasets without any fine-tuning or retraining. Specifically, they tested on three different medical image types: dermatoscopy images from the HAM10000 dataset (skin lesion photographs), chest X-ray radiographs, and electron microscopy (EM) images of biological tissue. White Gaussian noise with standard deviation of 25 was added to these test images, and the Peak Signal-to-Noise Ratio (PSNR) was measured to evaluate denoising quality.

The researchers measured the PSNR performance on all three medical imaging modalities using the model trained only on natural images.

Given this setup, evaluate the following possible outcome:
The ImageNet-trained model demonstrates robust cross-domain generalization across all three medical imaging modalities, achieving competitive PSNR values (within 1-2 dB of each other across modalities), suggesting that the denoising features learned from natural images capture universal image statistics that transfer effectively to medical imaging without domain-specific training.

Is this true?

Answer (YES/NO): NO